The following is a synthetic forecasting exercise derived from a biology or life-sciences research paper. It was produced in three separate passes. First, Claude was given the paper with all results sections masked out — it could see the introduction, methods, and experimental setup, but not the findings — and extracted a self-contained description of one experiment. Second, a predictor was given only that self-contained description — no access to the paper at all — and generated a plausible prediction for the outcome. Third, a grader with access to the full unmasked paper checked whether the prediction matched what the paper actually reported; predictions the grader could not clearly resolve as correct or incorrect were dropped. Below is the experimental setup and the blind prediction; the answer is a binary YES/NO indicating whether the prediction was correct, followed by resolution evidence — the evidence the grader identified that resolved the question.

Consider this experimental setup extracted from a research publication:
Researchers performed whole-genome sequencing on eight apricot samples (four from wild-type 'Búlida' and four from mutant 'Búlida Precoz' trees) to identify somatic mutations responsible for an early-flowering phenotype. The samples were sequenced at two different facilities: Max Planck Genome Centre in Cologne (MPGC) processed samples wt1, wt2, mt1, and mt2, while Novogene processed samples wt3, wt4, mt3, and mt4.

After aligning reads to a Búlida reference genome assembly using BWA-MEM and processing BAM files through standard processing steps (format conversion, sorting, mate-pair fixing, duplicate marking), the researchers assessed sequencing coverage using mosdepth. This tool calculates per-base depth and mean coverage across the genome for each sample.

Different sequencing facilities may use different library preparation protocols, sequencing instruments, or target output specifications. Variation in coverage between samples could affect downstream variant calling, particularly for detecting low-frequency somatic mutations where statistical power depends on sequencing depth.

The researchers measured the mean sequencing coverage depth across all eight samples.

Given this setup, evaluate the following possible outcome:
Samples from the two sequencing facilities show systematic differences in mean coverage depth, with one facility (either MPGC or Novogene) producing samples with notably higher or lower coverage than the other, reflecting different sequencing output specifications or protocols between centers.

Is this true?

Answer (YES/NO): YES